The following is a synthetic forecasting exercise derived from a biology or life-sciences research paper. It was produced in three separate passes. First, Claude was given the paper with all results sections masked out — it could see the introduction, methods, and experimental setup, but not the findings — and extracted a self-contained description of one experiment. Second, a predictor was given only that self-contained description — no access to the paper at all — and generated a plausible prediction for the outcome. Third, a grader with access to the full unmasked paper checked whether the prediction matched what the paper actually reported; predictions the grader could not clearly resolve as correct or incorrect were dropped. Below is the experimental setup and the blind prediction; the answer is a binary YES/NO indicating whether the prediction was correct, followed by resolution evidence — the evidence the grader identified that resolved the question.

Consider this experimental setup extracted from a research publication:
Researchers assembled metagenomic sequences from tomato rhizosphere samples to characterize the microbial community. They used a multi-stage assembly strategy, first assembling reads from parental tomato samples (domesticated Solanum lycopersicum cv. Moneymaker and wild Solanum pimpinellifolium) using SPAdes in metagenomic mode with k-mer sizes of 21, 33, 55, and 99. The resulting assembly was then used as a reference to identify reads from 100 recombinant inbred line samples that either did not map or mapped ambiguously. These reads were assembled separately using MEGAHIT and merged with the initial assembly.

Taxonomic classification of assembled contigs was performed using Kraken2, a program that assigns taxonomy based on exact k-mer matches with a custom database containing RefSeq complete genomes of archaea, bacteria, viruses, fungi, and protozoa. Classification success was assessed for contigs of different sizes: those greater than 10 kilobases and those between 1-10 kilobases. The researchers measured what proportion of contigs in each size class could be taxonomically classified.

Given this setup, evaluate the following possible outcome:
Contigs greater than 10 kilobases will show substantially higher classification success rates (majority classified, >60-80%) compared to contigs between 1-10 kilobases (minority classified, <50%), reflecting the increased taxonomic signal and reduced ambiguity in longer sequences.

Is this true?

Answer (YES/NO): NO